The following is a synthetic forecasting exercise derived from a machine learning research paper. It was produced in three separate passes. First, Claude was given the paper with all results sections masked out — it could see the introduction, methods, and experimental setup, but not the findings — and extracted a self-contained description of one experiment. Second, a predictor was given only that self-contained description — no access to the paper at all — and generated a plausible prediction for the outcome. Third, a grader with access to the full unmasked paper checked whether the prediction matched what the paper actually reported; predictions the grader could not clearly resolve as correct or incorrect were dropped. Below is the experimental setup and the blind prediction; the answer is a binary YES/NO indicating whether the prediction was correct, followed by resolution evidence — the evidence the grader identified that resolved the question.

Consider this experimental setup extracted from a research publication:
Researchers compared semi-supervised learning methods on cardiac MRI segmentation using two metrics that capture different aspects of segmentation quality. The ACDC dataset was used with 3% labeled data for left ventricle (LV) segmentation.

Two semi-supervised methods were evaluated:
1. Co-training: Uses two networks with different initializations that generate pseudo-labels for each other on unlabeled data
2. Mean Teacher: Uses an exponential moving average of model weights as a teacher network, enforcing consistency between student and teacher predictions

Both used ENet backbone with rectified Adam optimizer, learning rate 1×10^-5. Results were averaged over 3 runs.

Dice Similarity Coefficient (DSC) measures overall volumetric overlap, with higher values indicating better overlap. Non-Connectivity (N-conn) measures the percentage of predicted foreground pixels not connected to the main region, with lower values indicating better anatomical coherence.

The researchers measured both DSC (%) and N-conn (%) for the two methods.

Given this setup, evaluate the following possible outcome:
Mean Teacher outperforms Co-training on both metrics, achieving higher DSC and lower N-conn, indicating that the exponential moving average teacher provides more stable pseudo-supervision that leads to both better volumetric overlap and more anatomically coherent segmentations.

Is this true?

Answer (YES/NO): YES